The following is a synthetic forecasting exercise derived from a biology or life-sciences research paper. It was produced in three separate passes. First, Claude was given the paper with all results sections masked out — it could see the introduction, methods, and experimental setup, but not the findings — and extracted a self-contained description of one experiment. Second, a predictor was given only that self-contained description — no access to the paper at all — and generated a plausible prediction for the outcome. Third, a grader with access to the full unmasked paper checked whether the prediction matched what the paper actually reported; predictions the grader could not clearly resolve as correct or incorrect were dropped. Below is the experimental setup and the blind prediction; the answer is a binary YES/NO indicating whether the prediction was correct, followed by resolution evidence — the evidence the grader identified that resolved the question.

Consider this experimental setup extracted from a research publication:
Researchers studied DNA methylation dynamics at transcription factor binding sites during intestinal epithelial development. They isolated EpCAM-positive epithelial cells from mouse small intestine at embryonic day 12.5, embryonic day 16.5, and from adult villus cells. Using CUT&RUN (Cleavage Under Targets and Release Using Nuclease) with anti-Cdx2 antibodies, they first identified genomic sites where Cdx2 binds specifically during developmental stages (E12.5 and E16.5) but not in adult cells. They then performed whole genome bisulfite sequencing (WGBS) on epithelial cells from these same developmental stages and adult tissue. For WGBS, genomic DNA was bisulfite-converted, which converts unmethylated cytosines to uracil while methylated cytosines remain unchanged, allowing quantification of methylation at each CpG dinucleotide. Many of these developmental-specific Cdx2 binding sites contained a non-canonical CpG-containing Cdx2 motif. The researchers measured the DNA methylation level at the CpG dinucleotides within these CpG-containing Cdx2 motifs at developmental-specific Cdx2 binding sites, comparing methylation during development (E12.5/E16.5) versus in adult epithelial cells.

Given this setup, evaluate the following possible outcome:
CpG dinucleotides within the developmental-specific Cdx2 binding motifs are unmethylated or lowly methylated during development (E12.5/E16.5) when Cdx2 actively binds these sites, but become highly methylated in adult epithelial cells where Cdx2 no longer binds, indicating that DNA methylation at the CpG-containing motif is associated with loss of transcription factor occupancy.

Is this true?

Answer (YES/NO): NO